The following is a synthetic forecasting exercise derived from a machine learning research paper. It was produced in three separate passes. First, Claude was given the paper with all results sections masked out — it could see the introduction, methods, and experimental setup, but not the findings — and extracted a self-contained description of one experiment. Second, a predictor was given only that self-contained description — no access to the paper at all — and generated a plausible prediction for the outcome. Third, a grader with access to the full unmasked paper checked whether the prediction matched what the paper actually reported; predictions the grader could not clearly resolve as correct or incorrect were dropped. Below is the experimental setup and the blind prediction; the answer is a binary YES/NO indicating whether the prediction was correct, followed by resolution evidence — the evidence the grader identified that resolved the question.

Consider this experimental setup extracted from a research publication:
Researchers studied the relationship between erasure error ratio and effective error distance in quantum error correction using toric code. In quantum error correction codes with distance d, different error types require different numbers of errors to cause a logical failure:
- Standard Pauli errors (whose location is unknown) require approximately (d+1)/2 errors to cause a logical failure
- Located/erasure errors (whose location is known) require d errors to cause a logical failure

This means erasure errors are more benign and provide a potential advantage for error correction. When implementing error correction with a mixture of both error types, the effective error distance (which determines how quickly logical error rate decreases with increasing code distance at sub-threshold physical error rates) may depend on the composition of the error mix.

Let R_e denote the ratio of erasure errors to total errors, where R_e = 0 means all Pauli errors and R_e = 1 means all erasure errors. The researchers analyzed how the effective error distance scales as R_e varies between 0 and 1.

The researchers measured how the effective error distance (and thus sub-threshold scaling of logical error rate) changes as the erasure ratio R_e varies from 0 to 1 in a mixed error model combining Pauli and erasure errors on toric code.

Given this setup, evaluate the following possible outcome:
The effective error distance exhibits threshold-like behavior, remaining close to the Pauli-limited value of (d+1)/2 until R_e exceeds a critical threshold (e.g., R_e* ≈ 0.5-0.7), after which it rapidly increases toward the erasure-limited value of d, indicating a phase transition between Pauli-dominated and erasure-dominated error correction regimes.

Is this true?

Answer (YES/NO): NO